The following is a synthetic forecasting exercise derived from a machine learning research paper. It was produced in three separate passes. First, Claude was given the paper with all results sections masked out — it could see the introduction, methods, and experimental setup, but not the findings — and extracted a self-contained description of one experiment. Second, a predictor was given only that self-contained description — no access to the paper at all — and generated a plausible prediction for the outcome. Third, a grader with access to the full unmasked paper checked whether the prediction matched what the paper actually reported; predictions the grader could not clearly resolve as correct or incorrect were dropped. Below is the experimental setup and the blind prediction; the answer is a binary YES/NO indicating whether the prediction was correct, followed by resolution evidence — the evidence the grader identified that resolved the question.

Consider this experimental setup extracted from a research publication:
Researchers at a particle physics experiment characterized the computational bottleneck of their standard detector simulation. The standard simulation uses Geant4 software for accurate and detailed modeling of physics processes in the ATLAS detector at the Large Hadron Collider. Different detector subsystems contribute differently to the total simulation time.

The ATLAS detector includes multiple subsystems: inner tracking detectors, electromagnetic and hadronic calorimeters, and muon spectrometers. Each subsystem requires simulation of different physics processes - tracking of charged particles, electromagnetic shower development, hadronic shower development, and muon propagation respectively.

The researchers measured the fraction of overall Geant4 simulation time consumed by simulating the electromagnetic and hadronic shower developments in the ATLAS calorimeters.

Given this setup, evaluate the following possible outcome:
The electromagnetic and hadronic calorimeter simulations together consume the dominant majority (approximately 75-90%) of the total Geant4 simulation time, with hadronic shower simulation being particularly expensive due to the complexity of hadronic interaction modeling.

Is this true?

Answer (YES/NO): NO